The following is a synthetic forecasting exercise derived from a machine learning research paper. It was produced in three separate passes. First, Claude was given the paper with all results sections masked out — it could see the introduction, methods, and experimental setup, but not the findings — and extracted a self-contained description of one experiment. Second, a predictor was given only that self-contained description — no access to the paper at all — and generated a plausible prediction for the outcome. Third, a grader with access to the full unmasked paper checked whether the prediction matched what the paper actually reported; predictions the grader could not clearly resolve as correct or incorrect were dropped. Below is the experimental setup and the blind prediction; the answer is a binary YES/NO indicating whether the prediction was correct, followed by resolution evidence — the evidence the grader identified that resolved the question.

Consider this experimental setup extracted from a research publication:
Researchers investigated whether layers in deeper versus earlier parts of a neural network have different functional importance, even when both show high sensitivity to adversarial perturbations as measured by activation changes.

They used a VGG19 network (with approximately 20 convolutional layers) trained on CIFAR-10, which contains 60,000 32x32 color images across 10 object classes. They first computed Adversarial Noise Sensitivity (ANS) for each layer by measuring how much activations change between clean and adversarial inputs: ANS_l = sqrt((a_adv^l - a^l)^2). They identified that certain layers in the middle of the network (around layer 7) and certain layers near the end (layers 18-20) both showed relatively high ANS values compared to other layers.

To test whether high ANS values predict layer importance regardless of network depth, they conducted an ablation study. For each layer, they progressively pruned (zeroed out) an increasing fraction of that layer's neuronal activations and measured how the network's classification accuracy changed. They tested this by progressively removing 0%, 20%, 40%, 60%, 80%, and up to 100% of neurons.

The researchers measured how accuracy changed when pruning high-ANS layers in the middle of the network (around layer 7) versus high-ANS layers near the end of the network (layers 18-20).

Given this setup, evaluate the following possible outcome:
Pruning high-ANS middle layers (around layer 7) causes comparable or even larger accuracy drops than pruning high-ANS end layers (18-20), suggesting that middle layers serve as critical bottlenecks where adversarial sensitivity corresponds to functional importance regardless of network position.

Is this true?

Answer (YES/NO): YES